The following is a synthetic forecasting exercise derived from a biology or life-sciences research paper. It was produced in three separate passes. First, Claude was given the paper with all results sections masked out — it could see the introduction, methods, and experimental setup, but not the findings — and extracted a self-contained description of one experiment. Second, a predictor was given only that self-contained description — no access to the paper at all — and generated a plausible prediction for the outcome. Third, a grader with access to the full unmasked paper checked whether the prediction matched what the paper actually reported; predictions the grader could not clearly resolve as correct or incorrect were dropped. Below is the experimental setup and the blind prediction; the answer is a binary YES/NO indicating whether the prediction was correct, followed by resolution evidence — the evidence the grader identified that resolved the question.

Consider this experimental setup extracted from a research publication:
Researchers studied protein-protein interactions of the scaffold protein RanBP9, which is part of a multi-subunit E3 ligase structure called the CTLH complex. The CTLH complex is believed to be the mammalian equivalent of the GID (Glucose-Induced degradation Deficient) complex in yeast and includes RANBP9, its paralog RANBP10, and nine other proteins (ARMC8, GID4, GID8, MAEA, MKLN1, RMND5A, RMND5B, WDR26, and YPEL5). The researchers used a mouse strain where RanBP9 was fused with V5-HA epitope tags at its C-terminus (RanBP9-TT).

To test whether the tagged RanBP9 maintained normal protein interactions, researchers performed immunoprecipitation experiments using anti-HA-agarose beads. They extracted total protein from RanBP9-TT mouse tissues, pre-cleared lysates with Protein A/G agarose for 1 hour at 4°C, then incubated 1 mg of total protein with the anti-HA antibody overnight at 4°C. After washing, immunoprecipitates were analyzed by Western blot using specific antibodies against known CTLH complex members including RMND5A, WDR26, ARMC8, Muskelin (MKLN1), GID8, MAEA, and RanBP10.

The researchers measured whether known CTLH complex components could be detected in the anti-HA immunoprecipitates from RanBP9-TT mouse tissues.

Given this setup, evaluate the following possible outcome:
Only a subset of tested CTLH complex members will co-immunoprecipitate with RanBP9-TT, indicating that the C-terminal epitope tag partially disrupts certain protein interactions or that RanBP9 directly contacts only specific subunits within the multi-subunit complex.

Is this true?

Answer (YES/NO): NO